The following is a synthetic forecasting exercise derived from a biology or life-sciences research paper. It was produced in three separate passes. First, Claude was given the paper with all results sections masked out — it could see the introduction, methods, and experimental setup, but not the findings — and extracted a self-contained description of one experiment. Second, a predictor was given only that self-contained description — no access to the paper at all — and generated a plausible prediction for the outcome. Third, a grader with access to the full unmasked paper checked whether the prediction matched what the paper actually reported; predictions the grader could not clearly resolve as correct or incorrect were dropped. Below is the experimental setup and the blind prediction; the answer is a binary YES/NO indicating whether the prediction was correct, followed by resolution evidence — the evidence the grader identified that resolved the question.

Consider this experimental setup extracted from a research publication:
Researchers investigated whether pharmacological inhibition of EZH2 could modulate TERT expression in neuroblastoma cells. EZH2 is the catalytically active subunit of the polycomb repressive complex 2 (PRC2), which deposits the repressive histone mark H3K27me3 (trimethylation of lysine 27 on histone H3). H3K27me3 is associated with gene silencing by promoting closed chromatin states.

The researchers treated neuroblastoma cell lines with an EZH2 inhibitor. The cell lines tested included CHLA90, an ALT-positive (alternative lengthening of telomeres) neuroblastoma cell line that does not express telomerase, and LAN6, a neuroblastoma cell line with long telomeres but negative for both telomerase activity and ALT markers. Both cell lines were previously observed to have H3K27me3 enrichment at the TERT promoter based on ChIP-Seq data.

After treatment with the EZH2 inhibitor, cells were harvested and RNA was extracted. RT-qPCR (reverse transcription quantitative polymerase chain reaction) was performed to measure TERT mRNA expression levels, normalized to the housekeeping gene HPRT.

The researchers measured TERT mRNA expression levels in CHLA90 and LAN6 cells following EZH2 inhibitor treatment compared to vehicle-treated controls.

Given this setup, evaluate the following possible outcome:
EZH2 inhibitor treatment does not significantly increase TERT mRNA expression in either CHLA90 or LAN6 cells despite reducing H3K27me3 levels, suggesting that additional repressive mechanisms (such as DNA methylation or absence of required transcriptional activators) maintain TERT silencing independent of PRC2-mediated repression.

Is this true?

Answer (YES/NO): NO